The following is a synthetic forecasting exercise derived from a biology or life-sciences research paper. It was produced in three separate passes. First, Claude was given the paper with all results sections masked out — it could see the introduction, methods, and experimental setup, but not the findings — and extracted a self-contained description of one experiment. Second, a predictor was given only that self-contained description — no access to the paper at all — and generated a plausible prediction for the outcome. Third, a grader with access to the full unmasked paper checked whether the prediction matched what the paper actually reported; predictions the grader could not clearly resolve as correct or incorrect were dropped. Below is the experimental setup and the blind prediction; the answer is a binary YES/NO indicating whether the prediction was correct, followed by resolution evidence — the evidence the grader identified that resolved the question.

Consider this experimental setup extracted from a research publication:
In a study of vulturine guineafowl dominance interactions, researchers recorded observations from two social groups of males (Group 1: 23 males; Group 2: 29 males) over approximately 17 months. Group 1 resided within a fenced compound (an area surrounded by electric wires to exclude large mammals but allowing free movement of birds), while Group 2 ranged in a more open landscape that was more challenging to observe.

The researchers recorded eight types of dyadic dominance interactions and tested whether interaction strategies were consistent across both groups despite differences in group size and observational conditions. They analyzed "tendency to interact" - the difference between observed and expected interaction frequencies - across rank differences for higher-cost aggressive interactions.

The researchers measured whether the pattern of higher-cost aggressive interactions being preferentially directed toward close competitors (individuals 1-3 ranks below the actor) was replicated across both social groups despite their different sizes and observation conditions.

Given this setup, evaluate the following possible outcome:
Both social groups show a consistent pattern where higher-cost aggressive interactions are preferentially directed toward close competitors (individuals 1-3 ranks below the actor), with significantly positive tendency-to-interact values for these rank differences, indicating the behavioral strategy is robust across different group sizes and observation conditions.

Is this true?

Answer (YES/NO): YES